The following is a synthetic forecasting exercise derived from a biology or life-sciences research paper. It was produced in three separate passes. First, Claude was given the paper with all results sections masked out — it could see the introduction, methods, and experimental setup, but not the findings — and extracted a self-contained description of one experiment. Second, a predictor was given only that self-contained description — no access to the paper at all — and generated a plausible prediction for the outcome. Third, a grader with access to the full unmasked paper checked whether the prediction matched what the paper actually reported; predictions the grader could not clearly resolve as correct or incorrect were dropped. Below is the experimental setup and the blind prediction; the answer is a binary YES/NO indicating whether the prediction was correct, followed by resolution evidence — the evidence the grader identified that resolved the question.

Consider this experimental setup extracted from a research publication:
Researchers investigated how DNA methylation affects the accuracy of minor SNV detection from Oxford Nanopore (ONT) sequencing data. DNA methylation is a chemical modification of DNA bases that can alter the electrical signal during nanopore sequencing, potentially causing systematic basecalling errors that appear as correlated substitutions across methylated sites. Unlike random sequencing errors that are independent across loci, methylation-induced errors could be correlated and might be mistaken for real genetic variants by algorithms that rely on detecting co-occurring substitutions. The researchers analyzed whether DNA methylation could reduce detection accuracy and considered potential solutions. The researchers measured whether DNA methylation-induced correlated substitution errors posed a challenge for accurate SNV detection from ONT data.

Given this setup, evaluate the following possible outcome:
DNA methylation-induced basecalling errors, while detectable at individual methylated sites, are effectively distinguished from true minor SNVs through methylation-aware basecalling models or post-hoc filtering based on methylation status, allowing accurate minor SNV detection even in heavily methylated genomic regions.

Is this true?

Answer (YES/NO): NO